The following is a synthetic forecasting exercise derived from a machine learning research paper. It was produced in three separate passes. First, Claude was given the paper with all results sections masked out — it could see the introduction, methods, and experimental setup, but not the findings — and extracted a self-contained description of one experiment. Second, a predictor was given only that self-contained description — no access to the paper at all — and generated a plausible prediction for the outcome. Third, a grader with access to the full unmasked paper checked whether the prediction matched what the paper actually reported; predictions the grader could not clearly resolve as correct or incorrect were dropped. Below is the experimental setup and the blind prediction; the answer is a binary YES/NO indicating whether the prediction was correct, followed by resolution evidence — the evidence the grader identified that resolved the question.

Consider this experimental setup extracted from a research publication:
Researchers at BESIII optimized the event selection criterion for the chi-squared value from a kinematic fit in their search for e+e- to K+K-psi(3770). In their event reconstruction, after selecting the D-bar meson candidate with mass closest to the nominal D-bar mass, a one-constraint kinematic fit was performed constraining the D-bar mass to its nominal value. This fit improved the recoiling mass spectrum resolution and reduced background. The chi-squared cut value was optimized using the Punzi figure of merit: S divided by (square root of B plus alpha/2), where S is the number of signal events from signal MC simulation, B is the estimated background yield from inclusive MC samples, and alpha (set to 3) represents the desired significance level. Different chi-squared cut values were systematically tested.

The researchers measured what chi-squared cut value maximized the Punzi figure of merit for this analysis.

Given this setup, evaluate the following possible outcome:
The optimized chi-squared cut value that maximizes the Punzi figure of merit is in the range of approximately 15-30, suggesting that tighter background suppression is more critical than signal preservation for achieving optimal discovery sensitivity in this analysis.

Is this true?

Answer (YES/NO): NO